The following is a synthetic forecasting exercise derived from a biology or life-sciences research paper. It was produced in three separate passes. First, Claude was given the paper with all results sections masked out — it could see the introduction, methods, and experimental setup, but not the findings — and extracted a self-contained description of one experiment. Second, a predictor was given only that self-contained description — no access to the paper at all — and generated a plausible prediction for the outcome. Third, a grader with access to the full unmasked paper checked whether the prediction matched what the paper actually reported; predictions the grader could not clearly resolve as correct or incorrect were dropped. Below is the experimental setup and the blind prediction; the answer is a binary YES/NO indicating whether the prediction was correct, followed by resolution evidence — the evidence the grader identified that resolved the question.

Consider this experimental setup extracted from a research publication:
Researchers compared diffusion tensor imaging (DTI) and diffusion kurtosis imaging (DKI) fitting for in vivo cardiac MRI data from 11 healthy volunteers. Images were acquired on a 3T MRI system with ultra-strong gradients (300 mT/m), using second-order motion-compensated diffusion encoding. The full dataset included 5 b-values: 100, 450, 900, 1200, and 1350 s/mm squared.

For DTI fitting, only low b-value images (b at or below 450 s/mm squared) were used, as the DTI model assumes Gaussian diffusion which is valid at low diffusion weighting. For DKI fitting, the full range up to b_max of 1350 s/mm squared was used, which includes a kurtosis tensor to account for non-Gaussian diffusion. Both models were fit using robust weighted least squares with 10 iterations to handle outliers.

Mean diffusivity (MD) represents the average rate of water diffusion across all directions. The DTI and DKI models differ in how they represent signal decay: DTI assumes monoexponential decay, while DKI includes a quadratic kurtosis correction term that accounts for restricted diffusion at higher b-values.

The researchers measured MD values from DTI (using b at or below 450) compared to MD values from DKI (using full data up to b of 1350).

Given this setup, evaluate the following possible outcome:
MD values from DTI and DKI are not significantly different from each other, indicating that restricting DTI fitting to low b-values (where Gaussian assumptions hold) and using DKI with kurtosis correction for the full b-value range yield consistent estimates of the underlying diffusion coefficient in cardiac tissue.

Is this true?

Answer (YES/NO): NO